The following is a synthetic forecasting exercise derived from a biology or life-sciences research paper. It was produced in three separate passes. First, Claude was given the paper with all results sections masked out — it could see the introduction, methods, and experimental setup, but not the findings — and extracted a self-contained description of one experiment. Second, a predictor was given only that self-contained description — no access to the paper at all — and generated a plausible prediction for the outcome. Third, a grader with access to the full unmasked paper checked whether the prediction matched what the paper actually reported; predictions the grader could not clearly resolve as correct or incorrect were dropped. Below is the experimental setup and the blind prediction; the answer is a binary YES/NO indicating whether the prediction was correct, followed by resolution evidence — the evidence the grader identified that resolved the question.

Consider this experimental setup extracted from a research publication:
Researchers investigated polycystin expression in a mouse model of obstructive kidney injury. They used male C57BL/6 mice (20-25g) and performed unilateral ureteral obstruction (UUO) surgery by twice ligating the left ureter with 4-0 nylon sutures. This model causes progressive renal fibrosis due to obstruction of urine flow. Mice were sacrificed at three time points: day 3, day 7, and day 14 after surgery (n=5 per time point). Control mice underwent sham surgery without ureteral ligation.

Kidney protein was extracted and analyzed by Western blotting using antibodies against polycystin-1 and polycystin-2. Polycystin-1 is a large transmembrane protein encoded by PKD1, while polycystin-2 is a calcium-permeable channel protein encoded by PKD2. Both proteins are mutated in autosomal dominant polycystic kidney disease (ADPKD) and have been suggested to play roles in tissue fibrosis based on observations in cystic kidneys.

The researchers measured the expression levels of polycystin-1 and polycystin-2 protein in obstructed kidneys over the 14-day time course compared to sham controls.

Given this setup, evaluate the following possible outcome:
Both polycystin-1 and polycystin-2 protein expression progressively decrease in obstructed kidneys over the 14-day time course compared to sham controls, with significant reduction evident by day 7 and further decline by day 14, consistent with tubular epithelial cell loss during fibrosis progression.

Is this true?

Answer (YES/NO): NO